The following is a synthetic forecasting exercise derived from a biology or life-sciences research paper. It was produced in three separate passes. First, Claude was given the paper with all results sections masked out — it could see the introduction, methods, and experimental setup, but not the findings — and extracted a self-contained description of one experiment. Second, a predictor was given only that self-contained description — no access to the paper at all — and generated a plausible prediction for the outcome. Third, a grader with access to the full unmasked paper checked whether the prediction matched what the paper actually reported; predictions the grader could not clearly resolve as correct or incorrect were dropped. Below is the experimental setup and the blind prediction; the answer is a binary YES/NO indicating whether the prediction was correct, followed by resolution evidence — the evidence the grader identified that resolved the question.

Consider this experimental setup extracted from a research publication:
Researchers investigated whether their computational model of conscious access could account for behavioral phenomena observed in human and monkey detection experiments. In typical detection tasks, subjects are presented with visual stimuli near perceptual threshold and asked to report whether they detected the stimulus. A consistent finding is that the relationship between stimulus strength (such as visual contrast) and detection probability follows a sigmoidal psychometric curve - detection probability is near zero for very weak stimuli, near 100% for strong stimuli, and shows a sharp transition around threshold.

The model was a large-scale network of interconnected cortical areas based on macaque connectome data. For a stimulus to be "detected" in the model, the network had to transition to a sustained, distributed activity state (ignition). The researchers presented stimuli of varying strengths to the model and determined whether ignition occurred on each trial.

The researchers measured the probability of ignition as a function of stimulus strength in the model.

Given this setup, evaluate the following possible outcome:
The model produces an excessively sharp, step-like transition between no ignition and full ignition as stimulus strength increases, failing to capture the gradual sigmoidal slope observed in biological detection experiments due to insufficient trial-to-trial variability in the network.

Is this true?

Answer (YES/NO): NO